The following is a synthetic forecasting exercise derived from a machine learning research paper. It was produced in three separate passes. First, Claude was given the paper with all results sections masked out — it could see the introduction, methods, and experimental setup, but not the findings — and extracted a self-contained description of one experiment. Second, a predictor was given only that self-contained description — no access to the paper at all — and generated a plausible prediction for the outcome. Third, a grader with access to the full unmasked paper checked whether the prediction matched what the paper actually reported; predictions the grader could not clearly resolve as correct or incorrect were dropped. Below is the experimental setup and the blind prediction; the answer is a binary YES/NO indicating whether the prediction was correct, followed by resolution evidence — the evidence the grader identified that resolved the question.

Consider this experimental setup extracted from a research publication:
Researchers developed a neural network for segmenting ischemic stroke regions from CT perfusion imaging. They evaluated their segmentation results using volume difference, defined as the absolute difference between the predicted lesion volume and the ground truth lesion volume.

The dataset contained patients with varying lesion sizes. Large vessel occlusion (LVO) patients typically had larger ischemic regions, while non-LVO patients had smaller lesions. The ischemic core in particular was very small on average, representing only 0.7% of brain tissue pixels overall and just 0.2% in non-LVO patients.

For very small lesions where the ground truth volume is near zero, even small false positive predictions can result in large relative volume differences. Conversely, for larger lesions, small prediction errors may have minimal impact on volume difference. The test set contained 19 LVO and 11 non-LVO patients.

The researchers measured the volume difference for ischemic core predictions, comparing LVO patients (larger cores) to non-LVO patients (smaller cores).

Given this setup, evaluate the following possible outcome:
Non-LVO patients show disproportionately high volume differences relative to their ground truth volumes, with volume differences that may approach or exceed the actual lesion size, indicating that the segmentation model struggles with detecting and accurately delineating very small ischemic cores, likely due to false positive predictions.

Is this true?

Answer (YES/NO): YES